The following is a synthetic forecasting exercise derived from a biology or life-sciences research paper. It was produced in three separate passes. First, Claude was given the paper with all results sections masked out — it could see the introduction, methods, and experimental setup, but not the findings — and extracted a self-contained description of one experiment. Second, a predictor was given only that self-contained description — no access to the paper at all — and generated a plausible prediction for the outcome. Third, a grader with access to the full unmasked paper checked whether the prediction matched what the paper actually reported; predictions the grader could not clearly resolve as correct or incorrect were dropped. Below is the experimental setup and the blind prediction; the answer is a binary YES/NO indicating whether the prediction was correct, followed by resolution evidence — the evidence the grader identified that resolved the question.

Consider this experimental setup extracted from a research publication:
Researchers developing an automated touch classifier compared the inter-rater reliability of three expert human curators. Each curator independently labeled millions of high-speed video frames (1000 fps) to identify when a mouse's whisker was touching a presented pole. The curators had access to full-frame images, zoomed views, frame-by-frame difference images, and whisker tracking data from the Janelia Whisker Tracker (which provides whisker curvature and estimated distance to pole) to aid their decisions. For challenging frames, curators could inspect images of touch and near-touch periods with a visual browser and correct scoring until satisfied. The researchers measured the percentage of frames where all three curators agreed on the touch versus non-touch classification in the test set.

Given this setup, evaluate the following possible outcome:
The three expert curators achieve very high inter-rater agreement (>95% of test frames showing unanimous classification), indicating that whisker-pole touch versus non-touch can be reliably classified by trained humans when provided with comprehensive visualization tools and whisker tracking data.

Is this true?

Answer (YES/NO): YES